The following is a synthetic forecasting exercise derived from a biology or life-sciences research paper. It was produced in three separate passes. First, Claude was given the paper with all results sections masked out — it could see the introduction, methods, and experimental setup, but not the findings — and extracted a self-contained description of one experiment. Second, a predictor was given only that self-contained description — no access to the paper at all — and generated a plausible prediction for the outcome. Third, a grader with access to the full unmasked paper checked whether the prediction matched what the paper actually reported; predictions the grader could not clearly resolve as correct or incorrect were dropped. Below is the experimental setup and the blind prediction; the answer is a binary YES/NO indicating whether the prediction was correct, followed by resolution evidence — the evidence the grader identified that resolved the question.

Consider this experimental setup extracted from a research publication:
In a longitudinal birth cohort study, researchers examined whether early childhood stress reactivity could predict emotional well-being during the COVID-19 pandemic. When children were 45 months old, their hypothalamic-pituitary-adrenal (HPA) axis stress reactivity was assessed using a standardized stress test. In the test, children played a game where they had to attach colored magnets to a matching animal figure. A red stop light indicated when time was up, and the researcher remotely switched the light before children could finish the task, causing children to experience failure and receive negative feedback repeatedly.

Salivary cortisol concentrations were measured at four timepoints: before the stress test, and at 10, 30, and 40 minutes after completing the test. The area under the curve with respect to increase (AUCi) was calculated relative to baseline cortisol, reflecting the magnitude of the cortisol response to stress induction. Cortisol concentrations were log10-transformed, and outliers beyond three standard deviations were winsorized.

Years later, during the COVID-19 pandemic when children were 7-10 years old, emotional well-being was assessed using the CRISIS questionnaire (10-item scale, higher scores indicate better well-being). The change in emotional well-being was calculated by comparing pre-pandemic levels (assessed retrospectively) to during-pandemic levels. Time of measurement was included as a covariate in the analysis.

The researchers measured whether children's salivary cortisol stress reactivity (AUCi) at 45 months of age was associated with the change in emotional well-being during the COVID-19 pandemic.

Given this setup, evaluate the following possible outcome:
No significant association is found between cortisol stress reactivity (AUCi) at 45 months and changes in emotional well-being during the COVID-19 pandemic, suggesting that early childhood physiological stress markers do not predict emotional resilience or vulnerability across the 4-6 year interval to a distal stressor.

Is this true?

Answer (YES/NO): YES